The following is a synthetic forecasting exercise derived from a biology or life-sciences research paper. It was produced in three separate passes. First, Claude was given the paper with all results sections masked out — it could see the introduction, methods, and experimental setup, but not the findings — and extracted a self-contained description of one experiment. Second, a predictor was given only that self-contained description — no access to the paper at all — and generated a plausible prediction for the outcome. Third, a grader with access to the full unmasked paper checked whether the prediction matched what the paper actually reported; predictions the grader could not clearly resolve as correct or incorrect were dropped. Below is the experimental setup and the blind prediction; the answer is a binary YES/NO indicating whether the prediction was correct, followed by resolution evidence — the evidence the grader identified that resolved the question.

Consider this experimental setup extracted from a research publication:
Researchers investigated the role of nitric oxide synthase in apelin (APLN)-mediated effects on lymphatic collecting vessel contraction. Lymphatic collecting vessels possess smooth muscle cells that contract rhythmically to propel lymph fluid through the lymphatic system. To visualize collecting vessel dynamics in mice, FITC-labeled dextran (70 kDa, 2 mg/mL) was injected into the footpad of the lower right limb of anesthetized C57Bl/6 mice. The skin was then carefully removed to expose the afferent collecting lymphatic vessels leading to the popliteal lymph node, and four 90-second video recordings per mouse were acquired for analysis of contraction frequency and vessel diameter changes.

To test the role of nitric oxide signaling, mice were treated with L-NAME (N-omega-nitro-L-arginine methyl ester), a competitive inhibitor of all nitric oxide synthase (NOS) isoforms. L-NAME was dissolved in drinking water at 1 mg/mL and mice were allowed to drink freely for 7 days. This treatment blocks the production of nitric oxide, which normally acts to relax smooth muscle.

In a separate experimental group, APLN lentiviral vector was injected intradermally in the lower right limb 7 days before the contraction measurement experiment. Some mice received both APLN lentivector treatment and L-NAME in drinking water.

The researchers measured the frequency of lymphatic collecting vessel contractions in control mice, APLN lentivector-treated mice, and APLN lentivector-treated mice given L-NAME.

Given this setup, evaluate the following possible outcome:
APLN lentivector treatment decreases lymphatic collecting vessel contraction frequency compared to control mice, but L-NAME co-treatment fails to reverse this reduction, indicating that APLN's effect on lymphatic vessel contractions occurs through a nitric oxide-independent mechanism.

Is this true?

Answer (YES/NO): NO